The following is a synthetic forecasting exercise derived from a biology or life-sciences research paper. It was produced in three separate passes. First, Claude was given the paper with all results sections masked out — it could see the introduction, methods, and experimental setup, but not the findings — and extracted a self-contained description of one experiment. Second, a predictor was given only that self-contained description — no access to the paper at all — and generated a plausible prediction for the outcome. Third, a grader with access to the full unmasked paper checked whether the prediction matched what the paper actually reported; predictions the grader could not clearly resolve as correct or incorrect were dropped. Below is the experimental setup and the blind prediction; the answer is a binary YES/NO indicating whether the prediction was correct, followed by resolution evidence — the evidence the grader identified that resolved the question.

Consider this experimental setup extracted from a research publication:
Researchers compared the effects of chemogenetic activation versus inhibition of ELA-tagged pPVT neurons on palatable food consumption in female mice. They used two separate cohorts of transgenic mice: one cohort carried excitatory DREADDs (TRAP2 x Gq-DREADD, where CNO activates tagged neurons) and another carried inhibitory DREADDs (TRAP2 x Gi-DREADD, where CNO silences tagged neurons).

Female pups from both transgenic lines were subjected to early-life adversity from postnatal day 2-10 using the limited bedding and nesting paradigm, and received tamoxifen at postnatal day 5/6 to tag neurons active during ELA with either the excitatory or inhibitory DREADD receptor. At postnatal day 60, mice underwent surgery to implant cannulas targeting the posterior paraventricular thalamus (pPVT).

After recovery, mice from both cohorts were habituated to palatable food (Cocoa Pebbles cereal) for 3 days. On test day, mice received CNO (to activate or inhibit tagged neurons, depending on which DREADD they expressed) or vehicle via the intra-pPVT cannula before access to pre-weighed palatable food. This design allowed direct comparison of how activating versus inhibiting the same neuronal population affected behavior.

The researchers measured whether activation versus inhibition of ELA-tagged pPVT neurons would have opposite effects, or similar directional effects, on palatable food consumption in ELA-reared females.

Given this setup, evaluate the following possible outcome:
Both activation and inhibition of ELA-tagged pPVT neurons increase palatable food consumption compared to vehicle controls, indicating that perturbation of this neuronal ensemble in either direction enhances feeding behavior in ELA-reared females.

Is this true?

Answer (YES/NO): NO